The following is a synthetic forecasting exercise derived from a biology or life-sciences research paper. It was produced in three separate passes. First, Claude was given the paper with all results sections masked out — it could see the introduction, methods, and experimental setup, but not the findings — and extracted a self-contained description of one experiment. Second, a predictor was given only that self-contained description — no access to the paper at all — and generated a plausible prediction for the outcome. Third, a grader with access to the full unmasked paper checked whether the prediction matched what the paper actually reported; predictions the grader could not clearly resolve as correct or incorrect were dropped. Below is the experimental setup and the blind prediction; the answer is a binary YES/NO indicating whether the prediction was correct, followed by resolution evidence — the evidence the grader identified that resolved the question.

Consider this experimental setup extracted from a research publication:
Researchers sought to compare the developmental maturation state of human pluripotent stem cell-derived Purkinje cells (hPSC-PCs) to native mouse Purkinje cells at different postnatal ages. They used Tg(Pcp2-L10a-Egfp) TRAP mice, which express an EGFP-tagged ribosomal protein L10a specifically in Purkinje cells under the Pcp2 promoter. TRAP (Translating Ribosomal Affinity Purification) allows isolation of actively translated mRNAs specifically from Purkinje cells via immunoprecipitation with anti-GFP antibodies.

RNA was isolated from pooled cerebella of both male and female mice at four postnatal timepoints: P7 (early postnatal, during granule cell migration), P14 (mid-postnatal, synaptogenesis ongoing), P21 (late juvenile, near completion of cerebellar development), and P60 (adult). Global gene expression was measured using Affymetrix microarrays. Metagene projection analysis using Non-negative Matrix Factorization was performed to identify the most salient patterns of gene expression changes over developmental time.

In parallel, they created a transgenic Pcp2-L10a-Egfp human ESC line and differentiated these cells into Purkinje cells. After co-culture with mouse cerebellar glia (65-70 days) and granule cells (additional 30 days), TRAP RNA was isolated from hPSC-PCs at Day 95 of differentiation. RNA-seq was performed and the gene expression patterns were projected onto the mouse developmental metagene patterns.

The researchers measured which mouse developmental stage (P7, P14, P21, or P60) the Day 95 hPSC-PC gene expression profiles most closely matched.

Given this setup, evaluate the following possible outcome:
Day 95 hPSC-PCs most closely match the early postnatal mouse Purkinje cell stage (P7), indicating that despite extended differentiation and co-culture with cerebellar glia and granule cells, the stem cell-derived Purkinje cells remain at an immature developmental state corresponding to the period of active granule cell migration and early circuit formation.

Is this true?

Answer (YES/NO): NO